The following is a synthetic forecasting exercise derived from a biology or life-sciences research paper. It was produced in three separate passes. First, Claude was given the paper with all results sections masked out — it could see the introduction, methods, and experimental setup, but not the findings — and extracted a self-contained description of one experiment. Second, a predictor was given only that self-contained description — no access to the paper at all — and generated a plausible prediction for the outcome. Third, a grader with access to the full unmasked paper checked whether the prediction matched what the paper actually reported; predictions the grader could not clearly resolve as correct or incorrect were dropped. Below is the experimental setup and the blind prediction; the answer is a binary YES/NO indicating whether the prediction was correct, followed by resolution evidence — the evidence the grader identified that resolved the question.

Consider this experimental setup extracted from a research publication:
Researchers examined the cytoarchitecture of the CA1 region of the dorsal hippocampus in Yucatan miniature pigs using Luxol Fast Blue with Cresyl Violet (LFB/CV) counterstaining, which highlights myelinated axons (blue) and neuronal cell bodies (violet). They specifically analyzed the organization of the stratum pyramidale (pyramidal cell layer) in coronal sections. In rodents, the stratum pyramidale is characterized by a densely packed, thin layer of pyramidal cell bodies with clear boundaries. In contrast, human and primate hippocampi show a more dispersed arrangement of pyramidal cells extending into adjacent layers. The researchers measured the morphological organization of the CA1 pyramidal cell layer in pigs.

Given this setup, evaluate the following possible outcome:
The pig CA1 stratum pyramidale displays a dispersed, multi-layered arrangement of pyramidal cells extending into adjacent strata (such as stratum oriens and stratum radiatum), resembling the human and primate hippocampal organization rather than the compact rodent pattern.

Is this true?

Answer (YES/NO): NO